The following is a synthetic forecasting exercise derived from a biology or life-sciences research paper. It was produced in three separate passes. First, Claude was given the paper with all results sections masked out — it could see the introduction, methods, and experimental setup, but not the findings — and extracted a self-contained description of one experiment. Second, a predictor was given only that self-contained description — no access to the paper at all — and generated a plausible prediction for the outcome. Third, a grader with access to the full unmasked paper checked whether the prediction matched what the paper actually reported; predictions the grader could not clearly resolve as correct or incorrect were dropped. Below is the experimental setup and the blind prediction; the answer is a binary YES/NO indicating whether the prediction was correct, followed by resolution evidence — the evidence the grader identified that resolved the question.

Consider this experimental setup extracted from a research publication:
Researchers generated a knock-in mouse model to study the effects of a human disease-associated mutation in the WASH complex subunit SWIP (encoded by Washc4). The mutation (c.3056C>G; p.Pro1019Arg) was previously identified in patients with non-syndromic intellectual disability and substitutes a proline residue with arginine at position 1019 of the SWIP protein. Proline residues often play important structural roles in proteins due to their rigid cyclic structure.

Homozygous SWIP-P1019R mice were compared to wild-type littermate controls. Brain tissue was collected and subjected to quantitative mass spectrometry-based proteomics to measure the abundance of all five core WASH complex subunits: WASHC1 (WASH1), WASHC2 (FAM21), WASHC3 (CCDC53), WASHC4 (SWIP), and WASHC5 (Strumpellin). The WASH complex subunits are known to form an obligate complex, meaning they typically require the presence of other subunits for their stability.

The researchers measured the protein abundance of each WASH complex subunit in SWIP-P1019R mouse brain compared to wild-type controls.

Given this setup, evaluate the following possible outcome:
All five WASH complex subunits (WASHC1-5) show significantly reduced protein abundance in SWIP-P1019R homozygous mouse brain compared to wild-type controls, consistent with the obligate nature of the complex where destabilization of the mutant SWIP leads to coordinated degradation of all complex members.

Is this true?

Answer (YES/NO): NO